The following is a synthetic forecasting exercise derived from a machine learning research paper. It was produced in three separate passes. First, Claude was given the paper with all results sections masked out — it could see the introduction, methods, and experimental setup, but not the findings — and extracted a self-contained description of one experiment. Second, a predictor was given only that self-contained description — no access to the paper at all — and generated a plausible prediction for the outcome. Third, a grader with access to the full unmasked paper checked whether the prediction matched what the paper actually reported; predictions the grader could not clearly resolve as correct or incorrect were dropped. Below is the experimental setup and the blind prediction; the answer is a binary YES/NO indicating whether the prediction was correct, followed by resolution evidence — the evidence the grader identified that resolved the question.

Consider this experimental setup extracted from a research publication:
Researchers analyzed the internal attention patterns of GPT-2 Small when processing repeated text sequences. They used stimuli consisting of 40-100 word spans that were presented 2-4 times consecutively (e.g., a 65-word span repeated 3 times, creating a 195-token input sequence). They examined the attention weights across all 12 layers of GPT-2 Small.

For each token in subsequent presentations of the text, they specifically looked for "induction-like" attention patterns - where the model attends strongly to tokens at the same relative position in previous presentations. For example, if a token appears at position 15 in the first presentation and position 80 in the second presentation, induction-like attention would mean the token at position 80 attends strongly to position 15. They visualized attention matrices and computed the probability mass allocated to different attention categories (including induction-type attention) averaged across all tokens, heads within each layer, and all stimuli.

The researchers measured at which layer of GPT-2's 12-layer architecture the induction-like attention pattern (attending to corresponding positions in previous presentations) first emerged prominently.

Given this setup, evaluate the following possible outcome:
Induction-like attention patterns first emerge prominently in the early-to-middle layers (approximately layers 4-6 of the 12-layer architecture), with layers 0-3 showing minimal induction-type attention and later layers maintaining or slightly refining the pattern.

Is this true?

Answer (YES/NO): NO